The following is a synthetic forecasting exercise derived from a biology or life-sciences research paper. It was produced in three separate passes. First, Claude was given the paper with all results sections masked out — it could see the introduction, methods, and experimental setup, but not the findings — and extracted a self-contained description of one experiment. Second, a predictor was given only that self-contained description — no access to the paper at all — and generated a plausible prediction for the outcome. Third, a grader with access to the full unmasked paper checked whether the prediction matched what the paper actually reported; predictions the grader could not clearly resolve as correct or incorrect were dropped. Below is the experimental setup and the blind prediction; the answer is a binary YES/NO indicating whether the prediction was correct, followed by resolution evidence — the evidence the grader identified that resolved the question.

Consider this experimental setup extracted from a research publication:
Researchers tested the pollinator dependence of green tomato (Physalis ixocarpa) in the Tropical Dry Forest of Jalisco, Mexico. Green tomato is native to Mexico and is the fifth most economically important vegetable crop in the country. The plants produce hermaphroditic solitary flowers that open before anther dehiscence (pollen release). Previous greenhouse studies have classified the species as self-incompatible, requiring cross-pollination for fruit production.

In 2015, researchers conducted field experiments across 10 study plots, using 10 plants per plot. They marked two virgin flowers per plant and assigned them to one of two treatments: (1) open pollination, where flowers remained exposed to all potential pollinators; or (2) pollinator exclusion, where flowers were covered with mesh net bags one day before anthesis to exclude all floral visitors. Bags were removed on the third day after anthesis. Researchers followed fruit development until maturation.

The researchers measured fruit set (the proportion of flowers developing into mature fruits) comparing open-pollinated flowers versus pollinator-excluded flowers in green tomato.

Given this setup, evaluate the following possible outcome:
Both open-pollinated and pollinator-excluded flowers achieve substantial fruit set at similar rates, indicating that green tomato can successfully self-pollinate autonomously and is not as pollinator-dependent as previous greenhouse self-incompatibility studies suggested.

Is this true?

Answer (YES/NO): NO